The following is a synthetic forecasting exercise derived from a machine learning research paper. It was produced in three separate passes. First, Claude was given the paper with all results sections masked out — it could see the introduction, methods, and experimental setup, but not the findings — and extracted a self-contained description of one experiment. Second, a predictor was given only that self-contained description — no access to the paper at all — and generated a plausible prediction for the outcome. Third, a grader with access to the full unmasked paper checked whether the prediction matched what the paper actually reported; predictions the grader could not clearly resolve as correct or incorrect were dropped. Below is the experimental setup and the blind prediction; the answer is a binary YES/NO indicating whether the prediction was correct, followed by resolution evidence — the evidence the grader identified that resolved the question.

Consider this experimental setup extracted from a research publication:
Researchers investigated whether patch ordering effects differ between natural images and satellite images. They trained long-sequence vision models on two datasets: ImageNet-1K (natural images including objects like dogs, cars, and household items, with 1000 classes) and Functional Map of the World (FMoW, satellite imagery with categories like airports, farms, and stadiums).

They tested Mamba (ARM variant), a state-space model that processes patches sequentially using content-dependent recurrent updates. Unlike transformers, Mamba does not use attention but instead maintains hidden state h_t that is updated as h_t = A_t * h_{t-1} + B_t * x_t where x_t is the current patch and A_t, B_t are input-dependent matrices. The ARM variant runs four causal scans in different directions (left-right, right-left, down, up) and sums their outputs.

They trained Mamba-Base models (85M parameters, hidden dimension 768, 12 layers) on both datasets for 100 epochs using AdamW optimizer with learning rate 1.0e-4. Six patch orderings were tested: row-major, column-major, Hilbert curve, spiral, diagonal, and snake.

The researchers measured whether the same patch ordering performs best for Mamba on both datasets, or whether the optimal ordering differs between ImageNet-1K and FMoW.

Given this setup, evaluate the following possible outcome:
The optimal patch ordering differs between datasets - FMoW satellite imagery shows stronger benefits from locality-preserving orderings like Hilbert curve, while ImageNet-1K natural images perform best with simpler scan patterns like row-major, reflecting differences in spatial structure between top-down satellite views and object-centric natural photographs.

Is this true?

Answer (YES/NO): NO